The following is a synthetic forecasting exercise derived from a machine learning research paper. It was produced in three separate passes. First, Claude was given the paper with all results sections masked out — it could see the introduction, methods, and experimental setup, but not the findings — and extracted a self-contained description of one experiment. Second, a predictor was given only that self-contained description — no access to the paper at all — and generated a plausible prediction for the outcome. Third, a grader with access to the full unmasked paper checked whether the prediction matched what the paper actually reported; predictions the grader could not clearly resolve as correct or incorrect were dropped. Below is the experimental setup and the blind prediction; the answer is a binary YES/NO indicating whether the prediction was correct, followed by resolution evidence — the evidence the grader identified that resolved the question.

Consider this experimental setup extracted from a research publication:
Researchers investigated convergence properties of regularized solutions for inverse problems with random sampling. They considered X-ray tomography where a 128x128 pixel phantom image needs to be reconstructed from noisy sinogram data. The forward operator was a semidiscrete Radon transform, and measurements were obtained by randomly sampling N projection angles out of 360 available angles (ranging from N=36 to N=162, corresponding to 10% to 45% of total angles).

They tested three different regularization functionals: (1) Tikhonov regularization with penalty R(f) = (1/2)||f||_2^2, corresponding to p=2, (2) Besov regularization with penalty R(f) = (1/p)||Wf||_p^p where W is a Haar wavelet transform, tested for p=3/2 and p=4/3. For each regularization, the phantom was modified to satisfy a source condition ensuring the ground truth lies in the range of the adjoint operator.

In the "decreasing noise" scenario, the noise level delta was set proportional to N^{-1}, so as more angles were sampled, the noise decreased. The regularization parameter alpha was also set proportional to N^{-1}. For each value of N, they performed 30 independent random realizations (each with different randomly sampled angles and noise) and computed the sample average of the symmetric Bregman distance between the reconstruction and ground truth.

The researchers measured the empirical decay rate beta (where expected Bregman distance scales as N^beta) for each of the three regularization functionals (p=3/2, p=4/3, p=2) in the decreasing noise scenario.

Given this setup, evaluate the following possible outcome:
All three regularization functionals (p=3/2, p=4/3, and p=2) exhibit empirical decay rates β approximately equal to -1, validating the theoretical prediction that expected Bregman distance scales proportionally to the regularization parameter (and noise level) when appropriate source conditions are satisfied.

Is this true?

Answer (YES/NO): YES